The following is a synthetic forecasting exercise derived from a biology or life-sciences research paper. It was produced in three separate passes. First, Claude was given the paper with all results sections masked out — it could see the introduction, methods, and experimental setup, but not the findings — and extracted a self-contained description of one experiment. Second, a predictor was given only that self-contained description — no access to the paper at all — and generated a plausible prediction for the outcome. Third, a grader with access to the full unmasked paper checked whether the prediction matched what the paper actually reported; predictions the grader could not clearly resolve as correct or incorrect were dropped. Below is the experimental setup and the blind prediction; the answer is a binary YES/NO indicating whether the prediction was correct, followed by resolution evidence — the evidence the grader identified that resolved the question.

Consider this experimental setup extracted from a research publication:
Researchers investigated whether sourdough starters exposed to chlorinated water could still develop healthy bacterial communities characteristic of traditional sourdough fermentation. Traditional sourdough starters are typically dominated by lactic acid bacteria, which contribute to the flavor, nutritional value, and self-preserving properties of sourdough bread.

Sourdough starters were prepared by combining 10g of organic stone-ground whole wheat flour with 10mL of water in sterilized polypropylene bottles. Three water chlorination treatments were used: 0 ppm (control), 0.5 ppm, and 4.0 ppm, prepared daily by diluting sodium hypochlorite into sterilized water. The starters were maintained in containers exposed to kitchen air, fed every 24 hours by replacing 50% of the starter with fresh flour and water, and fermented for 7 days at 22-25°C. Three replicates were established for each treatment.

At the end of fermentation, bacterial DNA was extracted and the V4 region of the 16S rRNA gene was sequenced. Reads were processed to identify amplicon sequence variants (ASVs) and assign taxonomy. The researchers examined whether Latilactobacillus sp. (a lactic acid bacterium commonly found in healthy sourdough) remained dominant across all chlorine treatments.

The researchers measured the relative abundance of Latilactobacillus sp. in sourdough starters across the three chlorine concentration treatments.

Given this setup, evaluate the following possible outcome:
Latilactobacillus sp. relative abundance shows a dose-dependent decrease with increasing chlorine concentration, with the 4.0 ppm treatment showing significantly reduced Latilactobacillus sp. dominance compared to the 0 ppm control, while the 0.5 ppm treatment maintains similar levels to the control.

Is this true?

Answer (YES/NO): NO